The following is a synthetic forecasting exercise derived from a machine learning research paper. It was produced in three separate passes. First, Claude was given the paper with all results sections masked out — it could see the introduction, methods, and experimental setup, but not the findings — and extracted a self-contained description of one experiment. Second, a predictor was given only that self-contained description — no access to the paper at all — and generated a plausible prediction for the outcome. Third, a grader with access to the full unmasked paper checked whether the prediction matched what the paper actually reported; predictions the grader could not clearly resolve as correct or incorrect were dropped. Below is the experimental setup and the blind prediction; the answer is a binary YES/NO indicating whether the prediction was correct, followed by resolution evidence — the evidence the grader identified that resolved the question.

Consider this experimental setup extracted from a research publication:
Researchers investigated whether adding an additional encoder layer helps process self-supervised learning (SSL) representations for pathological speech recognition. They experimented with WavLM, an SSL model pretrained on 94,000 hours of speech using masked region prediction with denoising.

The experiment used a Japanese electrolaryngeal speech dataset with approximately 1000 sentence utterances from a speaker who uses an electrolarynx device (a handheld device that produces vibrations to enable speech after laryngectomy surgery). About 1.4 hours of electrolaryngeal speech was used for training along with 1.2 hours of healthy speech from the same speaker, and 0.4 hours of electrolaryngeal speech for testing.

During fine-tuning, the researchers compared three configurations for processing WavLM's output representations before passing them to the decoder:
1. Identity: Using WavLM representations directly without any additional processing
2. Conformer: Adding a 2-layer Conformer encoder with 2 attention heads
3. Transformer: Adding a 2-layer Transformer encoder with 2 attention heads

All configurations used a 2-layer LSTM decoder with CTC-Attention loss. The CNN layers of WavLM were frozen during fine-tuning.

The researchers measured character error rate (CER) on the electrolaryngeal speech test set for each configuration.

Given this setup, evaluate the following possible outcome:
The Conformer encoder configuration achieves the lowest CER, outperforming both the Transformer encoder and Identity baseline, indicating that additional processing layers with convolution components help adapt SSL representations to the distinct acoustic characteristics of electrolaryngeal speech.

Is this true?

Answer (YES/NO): NO